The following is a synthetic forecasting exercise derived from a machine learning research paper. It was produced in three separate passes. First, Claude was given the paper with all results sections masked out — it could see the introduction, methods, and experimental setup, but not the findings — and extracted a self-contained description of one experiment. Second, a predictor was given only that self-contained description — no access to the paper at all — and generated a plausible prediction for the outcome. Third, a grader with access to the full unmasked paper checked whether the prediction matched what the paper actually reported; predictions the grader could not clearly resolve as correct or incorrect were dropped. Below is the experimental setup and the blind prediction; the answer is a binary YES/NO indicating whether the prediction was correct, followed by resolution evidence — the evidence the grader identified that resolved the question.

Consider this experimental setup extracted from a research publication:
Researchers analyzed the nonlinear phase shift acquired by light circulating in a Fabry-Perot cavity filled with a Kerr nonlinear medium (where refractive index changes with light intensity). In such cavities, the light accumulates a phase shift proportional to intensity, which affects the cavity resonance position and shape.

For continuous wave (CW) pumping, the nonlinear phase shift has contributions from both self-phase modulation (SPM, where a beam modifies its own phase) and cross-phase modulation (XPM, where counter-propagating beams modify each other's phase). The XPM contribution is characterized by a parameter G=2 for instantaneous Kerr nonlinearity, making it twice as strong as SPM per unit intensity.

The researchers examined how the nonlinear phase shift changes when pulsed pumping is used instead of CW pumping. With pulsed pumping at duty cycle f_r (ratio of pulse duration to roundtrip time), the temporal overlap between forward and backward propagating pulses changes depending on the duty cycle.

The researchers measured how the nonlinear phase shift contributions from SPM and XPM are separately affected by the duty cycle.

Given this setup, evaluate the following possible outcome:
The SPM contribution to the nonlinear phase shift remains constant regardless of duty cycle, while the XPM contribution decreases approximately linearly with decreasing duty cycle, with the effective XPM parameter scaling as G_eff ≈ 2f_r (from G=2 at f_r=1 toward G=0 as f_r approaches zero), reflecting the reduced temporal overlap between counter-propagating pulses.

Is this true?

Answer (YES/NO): YES